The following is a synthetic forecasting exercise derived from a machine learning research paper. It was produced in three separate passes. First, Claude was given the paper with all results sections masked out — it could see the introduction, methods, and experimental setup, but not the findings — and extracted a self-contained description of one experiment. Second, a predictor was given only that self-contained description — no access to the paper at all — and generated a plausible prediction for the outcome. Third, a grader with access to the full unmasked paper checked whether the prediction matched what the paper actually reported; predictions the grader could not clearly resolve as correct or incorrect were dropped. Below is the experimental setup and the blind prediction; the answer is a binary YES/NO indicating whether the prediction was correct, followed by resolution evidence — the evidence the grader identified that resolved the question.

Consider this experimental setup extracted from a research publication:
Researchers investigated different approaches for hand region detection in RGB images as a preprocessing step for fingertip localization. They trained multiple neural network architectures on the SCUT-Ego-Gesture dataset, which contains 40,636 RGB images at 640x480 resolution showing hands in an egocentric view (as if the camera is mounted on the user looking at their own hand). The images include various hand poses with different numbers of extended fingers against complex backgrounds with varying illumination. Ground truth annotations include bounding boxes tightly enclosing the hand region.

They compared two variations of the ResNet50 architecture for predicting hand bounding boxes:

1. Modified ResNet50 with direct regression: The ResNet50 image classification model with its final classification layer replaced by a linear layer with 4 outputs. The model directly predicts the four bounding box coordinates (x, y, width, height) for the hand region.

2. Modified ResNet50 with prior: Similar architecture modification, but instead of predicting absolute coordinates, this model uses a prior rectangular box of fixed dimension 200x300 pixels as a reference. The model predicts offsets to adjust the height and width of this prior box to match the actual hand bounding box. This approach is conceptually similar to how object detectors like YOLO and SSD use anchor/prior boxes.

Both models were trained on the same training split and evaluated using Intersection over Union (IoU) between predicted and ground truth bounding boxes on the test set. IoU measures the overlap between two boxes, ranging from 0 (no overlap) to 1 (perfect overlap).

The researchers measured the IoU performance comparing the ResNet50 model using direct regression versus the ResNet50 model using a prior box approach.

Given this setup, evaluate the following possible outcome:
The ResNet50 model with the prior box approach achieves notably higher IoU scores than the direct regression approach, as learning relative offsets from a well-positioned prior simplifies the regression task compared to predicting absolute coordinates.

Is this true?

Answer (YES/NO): YES